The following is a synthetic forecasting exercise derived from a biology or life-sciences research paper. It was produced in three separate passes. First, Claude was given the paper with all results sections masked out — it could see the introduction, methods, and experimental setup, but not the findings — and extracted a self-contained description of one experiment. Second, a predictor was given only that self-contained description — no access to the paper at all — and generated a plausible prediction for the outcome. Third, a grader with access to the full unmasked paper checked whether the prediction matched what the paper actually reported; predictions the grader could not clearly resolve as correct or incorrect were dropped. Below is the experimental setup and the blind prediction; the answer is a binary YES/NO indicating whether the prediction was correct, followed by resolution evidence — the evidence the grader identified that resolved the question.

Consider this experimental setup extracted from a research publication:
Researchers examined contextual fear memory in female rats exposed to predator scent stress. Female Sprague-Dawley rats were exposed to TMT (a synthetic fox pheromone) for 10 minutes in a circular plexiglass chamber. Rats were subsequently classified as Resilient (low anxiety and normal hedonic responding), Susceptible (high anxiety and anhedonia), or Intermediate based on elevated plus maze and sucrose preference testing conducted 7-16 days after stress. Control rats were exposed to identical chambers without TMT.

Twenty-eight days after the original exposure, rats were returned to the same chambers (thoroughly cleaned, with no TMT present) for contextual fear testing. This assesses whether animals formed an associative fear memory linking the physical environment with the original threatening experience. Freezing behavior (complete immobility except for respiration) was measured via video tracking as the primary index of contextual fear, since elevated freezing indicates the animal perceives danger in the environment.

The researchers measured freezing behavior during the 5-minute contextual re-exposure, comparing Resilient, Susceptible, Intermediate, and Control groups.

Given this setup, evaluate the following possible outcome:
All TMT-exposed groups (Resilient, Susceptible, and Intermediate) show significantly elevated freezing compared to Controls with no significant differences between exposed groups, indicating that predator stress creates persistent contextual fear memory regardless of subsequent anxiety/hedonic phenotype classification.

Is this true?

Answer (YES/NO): NO